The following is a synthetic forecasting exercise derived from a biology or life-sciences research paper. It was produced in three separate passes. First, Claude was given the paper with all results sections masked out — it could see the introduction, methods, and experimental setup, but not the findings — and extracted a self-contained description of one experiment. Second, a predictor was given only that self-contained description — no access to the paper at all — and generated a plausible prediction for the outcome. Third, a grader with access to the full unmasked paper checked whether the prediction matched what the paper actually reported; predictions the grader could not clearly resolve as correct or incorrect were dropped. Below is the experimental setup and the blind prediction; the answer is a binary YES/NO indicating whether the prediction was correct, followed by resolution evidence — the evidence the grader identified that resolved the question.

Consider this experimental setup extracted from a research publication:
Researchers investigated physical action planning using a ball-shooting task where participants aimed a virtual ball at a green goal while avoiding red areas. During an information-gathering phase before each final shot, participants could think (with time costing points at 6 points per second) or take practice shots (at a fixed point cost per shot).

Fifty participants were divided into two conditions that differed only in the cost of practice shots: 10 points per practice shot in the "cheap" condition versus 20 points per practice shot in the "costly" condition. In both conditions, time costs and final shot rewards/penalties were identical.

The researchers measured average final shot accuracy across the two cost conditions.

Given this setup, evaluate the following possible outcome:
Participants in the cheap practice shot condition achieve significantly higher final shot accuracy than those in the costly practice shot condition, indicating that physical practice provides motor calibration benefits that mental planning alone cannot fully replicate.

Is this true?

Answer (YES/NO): NO